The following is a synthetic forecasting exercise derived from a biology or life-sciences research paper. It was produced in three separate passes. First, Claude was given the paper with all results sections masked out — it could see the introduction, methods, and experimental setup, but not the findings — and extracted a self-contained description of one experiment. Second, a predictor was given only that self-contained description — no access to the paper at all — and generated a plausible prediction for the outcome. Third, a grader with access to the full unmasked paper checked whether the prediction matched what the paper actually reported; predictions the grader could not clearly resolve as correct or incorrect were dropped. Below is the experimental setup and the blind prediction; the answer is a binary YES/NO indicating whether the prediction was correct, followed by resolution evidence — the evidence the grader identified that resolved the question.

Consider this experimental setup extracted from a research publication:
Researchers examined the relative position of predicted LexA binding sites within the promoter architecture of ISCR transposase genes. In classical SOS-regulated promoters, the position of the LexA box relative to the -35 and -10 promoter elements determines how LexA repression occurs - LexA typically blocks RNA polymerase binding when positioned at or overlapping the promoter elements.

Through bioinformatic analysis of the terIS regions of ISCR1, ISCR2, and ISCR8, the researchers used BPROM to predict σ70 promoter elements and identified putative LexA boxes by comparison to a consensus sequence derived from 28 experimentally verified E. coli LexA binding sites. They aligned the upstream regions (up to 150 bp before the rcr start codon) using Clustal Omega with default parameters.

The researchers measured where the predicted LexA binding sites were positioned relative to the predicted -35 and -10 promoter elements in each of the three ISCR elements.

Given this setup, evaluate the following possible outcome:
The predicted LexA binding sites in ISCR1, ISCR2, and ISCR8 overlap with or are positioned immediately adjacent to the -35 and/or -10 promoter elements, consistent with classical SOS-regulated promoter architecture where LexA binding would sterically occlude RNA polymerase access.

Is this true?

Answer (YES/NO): YES